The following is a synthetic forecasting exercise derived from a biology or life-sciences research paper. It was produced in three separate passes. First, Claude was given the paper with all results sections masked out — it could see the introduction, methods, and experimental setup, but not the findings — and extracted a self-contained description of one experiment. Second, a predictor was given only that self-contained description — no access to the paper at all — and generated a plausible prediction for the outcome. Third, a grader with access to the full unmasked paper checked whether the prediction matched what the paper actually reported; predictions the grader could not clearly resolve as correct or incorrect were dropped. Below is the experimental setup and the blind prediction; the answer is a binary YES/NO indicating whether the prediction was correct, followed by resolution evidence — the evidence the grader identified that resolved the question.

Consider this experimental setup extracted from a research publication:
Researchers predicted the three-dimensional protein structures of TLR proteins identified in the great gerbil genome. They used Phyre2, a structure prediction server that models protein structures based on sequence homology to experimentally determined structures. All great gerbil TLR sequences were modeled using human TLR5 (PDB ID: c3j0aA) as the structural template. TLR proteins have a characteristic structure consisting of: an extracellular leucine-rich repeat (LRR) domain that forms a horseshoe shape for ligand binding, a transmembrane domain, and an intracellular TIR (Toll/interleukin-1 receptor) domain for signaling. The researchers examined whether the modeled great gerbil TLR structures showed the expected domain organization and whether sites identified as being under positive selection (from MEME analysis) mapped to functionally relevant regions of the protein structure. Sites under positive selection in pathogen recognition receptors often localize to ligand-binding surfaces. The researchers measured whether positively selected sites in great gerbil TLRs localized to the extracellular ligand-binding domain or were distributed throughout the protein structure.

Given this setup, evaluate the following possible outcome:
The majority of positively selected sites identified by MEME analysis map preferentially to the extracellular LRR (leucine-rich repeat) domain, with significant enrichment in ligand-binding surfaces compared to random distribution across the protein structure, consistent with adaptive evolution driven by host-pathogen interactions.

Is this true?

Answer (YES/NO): YES